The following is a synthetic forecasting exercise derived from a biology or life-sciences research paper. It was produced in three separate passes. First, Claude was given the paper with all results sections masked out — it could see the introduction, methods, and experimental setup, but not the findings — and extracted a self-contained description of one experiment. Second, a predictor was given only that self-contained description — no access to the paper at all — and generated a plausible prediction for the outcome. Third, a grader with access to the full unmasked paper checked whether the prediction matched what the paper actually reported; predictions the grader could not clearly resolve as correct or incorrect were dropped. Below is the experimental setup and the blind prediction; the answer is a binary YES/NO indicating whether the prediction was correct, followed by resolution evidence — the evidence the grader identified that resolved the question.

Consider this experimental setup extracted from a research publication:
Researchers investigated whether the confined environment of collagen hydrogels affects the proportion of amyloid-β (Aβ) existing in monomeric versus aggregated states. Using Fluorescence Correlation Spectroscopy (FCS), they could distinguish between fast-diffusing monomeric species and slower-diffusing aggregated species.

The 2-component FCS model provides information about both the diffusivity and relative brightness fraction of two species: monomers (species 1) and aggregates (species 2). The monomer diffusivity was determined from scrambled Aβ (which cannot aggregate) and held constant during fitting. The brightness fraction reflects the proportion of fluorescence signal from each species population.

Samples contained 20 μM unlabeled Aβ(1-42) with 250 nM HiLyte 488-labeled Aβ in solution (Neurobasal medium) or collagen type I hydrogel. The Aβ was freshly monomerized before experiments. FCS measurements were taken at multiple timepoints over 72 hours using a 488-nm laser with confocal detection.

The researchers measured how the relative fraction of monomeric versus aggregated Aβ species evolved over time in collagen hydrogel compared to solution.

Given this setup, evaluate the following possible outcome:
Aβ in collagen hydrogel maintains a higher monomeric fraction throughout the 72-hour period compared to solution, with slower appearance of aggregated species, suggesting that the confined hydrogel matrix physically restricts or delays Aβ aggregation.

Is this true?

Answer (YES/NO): NO